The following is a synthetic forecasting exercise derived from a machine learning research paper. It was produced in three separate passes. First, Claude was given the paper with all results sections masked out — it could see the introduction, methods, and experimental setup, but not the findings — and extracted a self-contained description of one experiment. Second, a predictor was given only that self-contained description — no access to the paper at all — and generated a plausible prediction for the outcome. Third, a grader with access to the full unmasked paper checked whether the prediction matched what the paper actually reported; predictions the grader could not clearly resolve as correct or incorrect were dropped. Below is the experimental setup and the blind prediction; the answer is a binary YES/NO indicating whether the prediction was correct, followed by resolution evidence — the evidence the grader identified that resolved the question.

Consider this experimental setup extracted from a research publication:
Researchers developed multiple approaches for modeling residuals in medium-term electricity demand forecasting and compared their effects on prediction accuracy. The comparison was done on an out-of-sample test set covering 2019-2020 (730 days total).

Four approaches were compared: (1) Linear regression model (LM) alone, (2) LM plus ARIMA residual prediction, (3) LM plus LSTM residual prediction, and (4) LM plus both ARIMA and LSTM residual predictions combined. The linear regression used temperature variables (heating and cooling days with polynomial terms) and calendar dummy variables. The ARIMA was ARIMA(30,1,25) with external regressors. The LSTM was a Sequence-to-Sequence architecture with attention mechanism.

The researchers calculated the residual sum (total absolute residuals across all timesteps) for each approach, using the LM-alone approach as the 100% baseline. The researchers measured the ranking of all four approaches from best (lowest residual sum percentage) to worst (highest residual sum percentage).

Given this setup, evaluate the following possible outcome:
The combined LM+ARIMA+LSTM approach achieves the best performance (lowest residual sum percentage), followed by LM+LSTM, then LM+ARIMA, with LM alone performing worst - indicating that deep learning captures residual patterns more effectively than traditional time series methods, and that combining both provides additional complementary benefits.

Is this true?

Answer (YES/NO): NO